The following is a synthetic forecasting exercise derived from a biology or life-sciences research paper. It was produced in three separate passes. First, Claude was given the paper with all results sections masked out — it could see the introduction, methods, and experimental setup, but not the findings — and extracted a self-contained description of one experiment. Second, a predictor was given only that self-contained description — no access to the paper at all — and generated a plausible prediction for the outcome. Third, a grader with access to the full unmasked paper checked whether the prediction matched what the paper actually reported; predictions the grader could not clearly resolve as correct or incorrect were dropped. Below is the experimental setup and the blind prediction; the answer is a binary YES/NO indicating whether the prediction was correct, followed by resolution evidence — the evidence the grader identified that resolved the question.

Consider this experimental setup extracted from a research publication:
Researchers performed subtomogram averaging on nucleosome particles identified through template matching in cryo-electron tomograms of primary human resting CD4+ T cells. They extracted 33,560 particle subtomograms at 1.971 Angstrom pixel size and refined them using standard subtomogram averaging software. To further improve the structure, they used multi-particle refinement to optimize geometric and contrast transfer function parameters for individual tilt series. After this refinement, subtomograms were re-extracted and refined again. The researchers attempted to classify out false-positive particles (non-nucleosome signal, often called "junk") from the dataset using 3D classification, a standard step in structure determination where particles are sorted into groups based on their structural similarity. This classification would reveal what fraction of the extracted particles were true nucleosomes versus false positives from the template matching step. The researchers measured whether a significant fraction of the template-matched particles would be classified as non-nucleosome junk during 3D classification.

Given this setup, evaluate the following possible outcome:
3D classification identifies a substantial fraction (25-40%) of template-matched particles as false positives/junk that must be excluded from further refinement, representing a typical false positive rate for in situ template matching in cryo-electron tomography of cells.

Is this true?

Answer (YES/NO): NO